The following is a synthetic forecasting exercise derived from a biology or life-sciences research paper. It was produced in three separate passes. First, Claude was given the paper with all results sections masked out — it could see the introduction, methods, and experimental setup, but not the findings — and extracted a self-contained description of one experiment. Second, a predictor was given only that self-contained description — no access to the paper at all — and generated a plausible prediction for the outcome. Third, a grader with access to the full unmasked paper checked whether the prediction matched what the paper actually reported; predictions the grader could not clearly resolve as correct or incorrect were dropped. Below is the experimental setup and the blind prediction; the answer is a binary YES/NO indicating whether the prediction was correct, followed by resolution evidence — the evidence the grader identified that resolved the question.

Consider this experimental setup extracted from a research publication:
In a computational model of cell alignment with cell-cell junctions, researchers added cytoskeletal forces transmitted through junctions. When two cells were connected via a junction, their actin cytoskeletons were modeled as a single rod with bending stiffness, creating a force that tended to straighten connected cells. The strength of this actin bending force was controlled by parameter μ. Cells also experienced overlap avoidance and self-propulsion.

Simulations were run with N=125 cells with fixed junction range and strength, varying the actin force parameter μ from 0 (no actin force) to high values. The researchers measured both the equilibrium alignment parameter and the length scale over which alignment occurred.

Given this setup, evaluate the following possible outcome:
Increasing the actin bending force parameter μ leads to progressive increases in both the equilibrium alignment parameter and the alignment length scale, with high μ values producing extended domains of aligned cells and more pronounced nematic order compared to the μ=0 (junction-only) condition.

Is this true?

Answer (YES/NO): YES